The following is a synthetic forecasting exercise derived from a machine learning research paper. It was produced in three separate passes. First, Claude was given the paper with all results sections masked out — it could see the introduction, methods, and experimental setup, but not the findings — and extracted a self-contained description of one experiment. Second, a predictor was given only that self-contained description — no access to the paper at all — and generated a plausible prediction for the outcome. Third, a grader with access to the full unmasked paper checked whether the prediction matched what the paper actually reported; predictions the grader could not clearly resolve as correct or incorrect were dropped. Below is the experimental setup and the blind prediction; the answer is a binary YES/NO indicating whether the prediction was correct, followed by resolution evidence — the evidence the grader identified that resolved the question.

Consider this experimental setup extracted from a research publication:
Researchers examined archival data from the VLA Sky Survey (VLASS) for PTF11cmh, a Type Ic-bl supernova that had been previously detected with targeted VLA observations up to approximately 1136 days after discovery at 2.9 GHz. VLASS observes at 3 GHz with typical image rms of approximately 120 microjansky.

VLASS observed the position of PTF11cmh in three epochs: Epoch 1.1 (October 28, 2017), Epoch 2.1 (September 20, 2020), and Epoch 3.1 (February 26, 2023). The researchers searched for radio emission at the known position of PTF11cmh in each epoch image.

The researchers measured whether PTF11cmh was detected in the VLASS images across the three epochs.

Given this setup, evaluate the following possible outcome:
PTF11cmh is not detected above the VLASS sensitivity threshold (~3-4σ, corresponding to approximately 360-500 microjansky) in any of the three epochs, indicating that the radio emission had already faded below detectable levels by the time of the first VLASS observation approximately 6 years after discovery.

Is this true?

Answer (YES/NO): NO